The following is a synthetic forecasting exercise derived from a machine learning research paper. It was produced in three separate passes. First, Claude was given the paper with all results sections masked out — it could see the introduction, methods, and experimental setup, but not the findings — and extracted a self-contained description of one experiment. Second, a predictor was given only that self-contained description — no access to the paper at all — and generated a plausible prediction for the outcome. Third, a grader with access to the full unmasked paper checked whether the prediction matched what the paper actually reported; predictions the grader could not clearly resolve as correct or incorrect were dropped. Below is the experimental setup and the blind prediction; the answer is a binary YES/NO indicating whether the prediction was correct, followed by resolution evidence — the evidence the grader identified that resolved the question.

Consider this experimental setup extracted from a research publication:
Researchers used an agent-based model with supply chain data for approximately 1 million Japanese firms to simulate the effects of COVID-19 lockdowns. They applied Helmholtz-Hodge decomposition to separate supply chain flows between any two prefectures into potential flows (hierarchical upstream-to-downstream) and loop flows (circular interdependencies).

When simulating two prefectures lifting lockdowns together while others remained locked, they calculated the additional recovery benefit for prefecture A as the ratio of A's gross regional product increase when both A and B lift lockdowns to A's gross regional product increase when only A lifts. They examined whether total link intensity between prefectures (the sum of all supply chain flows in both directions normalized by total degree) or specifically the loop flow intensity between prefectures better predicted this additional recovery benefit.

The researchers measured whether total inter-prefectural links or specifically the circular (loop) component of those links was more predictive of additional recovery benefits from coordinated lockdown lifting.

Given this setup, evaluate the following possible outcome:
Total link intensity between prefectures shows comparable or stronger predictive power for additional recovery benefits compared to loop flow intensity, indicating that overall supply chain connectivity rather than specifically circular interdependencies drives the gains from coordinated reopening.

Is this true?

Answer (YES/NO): NO